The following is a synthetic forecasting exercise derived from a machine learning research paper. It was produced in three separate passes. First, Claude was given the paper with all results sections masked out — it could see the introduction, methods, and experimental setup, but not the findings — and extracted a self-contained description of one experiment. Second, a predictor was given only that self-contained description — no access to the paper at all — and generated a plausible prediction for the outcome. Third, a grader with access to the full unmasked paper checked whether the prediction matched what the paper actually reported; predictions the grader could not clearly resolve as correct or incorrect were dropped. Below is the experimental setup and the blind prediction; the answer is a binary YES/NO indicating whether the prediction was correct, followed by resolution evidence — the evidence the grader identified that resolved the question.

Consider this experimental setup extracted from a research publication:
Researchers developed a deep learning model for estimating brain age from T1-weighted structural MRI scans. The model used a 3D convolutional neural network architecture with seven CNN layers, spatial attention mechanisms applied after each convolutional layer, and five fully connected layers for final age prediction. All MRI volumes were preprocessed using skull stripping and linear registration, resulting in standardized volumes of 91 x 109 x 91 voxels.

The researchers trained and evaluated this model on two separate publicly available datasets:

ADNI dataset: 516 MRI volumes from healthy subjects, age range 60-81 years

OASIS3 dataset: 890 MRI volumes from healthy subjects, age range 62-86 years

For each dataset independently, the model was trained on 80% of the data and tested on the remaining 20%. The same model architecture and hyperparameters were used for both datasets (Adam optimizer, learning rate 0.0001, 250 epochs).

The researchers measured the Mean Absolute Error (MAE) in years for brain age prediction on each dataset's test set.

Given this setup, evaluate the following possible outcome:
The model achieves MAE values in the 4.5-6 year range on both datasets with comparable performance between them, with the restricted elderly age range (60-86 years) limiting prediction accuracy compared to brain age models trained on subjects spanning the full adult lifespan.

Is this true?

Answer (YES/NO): NO